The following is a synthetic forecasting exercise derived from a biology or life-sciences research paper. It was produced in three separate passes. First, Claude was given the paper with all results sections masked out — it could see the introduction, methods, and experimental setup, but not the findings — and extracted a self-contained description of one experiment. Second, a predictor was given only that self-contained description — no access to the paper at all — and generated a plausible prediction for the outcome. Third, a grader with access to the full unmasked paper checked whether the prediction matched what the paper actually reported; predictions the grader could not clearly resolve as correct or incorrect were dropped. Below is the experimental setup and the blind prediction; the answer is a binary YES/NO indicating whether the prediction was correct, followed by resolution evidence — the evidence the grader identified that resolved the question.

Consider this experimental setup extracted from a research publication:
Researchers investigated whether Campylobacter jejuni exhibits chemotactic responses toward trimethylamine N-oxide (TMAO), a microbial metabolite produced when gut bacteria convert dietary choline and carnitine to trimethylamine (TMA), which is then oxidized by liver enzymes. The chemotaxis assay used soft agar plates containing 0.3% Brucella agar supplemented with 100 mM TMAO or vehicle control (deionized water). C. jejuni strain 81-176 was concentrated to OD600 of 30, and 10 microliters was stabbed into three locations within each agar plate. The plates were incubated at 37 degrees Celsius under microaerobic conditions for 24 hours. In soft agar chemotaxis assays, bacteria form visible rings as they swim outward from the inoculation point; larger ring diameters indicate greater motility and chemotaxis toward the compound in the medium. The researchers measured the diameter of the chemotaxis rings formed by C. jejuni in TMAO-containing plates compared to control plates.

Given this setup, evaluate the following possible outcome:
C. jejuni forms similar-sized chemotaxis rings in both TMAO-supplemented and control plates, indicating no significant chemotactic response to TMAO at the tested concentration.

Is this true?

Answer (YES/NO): NO